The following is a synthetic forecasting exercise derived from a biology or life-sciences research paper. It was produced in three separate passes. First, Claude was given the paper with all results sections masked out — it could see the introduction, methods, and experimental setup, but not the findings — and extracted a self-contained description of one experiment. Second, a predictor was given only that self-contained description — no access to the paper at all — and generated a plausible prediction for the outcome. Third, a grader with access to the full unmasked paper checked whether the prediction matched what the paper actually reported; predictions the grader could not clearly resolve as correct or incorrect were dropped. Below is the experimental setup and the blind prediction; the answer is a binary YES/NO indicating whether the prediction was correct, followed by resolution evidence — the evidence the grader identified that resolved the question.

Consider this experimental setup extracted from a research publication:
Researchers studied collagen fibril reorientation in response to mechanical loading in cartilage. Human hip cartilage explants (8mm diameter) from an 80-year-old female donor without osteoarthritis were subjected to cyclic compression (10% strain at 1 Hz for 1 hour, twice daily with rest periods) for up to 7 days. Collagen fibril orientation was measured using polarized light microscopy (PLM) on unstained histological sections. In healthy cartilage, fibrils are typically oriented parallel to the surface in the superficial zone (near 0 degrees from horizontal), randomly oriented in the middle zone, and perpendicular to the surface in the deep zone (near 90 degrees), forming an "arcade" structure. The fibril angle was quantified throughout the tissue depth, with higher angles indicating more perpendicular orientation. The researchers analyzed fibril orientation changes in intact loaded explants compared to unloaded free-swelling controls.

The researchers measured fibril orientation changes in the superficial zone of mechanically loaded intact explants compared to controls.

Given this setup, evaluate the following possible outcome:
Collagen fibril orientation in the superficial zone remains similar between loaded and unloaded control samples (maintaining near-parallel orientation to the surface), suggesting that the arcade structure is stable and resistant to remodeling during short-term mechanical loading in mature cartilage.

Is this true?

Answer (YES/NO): NO